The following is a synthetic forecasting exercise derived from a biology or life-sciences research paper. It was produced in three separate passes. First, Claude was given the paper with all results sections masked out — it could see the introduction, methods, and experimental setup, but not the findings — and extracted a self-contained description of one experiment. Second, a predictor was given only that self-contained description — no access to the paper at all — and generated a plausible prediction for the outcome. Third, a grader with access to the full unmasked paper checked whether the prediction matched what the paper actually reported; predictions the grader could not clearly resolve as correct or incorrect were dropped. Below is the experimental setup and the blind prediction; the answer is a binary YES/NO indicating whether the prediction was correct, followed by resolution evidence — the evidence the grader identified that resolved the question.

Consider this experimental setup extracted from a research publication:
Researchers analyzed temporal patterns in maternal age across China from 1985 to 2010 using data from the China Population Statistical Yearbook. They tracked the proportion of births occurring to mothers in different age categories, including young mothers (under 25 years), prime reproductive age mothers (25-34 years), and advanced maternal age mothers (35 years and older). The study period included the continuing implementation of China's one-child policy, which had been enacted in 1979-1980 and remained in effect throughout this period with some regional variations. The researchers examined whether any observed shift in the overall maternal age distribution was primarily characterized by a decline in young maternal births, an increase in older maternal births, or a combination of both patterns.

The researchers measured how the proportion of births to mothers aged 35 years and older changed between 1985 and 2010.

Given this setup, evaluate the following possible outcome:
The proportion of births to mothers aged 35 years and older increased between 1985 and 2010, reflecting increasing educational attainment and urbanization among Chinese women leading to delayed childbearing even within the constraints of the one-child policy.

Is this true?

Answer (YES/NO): YES